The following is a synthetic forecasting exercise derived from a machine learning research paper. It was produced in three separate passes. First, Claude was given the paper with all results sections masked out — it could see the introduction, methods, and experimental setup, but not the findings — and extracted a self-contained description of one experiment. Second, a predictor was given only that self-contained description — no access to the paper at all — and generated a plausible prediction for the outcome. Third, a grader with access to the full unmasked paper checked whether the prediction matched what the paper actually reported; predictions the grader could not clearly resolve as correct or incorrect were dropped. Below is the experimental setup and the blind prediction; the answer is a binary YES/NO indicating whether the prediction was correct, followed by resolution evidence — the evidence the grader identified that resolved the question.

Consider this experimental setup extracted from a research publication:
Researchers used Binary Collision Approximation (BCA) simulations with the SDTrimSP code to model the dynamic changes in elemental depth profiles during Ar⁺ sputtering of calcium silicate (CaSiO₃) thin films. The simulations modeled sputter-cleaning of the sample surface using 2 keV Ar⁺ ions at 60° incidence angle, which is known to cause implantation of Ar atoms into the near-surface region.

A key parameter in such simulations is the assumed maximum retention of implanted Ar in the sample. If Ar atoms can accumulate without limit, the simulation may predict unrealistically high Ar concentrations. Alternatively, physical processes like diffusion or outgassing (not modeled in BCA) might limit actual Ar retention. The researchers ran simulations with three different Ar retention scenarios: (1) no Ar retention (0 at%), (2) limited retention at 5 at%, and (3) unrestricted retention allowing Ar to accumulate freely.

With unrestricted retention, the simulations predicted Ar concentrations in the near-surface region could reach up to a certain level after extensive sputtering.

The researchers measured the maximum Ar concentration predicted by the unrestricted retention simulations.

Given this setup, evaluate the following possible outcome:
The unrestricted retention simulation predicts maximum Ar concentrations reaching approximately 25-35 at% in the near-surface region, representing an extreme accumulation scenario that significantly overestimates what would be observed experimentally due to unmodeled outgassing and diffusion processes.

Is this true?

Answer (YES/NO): NO